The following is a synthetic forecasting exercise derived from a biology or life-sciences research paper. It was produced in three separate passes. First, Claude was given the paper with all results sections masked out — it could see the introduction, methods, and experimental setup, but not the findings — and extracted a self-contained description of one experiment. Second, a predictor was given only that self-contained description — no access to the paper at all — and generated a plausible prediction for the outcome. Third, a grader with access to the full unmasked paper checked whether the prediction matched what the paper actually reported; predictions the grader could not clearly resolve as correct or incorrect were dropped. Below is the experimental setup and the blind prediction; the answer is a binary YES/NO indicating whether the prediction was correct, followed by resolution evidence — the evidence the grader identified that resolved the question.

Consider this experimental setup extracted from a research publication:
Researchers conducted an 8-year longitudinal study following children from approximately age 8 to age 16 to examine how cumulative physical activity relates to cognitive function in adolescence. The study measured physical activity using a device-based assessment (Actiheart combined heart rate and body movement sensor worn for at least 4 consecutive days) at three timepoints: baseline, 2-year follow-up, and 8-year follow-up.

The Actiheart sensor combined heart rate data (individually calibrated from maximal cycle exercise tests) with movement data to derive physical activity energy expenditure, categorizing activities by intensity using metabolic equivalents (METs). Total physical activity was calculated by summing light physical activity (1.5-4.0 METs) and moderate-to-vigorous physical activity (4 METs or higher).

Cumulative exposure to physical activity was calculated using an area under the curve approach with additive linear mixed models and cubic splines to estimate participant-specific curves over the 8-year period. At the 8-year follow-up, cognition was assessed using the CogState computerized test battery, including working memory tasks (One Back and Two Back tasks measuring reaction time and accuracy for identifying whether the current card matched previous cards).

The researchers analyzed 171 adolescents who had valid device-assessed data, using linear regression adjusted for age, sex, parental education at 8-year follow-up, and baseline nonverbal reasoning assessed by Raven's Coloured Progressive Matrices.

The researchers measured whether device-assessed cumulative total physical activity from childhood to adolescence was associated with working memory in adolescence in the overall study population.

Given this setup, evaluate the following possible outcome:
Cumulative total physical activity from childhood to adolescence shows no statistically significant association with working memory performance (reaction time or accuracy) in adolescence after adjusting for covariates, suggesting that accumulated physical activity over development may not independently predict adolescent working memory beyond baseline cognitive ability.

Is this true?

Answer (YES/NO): YES